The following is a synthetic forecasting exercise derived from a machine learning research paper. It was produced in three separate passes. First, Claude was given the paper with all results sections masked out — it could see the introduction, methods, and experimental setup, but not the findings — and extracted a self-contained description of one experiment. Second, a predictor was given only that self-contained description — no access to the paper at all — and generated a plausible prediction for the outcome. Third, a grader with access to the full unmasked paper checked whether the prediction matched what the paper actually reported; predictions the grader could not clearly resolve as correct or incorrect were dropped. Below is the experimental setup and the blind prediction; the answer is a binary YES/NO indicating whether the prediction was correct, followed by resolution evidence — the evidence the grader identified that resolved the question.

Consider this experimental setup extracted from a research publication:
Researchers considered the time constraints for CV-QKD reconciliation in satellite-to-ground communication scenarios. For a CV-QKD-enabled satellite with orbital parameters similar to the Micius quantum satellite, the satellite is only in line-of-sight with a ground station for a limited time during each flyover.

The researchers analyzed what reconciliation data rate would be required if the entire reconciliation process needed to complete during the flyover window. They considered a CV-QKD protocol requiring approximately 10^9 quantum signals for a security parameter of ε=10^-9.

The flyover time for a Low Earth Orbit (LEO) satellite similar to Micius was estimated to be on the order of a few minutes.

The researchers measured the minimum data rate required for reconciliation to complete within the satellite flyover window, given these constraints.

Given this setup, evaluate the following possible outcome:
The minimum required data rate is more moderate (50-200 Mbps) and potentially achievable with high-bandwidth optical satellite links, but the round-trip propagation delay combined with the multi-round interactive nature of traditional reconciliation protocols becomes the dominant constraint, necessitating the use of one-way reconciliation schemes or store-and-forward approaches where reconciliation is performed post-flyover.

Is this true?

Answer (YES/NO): NO